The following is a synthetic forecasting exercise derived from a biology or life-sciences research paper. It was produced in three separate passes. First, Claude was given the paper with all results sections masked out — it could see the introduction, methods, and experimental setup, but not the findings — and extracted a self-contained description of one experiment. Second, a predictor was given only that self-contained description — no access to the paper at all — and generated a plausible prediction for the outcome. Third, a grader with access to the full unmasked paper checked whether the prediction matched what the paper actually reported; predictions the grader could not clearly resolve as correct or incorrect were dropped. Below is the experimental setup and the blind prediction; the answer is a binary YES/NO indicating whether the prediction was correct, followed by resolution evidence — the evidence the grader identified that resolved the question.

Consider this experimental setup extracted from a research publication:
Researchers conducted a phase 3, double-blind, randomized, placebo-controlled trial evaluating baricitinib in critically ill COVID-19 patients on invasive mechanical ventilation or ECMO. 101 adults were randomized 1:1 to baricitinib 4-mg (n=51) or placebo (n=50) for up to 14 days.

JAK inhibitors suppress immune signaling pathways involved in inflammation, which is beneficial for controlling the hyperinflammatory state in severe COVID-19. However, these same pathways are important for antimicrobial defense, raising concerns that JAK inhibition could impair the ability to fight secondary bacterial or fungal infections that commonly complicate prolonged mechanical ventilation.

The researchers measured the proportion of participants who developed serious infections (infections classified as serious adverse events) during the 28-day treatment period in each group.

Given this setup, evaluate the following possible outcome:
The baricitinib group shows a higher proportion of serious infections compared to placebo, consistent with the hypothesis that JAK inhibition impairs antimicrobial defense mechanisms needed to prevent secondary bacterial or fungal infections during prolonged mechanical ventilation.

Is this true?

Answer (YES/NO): NO